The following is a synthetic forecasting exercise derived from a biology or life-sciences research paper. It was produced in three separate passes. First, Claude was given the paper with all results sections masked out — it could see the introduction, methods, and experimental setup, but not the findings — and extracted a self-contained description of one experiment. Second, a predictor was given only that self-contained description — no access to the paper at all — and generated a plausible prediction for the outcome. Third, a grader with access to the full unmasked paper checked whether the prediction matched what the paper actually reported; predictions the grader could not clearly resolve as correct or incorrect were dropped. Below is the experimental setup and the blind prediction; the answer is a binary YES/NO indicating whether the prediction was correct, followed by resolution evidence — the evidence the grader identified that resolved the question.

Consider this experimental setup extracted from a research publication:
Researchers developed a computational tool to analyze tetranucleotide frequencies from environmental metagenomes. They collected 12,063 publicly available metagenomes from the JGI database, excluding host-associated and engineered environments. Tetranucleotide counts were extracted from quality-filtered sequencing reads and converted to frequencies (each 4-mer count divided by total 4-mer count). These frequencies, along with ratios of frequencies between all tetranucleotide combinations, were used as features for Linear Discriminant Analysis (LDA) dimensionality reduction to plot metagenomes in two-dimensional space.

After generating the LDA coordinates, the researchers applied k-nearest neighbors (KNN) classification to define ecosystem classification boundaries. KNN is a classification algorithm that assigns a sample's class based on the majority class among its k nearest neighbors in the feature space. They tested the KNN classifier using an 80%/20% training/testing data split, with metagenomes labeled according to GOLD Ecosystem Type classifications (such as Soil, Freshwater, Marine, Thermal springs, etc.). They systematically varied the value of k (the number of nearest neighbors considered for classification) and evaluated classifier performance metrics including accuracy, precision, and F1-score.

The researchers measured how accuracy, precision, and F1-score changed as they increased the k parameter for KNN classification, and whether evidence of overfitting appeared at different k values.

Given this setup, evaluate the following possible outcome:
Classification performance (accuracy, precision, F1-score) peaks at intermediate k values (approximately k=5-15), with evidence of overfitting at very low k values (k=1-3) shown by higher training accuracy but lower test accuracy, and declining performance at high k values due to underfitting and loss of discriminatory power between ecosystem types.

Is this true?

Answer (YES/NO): NO